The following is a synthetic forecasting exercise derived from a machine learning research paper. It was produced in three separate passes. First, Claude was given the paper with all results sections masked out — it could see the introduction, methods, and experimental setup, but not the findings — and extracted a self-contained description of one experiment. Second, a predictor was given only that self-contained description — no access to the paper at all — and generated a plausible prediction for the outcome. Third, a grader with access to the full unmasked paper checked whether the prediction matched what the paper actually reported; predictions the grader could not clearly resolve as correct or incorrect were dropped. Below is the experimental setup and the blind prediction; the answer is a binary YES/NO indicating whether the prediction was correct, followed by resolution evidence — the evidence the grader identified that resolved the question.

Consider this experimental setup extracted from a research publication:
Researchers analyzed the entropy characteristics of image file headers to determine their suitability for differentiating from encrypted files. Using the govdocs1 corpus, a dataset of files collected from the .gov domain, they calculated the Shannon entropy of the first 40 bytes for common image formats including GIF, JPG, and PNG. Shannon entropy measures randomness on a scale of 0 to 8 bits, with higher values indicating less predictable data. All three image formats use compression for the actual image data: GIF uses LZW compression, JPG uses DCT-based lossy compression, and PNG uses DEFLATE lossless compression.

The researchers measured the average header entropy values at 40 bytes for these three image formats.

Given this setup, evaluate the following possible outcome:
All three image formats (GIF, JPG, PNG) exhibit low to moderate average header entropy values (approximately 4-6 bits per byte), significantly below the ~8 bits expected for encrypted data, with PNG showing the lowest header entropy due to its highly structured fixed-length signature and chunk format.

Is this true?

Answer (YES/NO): NO